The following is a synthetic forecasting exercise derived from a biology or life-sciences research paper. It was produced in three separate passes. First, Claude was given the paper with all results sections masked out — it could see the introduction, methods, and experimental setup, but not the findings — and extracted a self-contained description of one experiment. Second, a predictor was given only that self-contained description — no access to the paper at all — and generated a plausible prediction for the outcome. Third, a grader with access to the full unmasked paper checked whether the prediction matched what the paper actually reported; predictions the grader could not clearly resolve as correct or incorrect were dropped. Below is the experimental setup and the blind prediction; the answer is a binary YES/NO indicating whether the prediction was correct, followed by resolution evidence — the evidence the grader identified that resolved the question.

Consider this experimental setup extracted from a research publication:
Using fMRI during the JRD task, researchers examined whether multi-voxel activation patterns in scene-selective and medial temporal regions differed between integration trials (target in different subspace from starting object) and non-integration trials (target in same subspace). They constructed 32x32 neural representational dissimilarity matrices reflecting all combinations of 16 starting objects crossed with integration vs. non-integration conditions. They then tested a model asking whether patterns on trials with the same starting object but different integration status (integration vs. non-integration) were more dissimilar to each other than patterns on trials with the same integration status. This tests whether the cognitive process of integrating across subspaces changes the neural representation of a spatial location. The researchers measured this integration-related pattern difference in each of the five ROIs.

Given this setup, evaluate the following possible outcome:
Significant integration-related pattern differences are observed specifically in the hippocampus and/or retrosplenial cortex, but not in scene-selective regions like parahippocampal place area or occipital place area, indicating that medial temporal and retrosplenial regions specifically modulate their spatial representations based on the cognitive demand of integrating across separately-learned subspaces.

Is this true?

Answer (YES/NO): NO